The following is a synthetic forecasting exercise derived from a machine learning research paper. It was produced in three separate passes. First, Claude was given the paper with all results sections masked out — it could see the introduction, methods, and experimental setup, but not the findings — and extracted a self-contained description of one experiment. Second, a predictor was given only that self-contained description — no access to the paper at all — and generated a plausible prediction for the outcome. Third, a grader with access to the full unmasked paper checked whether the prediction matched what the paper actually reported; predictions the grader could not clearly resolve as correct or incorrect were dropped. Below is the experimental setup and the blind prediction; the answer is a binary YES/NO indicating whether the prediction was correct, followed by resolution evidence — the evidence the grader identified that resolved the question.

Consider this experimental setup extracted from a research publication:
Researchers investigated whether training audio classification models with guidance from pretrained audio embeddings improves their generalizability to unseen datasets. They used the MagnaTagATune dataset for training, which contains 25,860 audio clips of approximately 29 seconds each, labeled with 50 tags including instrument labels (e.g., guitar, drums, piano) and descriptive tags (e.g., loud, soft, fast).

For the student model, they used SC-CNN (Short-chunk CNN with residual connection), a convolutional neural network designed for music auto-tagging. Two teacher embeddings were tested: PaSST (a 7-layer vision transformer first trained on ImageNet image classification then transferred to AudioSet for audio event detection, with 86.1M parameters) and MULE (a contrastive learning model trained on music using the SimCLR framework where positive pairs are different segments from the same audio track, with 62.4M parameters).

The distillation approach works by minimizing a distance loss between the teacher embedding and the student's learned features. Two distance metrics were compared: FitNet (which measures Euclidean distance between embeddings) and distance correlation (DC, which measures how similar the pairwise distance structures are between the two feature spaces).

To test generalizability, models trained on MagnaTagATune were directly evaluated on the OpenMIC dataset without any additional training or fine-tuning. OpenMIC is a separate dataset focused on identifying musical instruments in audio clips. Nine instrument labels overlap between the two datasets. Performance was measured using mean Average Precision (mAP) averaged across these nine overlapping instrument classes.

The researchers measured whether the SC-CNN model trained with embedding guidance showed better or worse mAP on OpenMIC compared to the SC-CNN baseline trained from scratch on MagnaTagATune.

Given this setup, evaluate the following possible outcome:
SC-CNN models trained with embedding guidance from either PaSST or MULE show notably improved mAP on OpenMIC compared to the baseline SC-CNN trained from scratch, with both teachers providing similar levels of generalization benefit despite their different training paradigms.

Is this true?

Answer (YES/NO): NO